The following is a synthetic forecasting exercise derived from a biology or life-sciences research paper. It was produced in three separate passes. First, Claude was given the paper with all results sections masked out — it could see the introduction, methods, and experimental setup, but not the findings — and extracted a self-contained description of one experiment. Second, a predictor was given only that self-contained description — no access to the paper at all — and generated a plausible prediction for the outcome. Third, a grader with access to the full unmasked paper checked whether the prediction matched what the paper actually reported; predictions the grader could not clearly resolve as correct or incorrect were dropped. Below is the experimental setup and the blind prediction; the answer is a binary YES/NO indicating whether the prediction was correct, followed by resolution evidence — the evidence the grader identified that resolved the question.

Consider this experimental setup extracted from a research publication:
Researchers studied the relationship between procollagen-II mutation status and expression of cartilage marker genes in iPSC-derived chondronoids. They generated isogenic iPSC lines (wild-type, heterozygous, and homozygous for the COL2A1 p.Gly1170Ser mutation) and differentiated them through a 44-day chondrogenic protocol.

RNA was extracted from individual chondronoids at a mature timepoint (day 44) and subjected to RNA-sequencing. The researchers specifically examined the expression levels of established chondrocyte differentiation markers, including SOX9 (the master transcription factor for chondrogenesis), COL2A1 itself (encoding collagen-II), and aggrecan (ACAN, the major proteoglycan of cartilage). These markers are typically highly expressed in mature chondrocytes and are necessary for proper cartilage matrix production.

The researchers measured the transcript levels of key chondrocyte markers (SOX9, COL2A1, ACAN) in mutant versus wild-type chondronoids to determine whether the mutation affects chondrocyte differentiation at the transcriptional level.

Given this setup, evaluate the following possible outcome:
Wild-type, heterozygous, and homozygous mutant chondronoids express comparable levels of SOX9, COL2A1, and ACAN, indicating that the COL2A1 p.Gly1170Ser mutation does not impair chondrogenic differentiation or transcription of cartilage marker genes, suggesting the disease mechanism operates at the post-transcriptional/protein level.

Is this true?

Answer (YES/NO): YES